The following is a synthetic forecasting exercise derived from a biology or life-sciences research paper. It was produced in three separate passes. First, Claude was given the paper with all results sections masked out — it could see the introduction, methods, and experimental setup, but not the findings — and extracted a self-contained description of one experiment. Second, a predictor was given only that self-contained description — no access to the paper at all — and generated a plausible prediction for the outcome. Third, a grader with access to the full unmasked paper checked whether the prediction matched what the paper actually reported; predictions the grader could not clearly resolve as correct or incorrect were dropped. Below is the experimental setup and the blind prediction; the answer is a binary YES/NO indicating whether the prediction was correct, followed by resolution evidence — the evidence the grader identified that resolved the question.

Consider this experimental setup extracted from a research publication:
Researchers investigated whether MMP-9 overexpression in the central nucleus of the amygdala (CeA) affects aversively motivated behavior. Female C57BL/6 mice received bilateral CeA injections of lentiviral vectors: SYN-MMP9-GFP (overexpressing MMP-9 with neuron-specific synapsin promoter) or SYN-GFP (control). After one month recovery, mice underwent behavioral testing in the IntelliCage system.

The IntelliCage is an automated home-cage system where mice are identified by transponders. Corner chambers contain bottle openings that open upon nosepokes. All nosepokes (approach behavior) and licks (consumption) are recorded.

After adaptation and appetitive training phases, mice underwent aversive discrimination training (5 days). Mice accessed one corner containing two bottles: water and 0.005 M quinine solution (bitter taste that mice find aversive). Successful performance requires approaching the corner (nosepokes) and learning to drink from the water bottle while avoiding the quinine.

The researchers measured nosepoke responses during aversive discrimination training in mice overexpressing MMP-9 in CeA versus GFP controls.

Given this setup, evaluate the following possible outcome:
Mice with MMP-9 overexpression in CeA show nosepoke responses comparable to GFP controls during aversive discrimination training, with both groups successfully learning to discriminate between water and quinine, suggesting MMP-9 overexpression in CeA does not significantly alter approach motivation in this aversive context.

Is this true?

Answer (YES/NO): YES